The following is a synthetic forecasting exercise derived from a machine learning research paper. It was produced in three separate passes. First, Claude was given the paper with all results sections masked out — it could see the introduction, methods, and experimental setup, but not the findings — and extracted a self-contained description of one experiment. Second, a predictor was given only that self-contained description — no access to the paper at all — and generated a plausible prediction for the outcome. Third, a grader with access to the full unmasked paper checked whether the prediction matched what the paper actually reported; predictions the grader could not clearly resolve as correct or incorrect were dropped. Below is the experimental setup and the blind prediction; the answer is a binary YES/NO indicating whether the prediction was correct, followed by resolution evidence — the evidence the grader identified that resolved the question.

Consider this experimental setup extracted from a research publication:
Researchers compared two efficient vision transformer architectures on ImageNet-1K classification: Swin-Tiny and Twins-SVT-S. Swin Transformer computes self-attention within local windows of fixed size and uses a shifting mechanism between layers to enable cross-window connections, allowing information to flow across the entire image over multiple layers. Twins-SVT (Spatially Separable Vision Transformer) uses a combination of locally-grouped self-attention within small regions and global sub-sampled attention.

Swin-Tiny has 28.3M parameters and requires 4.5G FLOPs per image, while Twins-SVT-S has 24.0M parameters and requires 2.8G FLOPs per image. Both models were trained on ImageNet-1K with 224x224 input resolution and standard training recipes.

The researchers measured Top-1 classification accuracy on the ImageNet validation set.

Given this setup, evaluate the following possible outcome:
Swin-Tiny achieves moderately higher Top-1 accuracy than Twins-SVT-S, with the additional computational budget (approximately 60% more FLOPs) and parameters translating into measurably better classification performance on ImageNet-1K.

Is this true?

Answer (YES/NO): NO